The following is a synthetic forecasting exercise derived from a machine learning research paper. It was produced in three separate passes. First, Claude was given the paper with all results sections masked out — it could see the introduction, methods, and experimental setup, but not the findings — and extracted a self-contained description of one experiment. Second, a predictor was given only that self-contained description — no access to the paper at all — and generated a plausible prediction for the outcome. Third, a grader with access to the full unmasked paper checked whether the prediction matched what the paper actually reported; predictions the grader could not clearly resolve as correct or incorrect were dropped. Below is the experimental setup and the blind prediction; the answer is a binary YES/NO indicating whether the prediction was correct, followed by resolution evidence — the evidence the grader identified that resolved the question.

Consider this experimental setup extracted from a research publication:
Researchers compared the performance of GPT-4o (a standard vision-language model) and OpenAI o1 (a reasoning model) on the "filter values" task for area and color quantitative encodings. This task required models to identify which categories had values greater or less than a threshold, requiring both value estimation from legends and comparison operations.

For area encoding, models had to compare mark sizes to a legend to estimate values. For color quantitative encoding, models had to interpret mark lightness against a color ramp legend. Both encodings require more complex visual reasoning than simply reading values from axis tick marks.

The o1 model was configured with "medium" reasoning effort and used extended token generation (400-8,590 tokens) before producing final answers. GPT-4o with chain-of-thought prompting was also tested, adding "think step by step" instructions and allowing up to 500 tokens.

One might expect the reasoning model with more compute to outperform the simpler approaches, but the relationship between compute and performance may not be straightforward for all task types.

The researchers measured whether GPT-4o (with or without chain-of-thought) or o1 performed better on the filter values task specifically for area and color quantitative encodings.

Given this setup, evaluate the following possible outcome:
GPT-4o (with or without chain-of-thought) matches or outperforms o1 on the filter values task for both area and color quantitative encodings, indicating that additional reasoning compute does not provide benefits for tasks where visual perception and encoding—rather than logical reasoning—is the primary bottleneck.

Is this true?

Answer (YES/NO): YES